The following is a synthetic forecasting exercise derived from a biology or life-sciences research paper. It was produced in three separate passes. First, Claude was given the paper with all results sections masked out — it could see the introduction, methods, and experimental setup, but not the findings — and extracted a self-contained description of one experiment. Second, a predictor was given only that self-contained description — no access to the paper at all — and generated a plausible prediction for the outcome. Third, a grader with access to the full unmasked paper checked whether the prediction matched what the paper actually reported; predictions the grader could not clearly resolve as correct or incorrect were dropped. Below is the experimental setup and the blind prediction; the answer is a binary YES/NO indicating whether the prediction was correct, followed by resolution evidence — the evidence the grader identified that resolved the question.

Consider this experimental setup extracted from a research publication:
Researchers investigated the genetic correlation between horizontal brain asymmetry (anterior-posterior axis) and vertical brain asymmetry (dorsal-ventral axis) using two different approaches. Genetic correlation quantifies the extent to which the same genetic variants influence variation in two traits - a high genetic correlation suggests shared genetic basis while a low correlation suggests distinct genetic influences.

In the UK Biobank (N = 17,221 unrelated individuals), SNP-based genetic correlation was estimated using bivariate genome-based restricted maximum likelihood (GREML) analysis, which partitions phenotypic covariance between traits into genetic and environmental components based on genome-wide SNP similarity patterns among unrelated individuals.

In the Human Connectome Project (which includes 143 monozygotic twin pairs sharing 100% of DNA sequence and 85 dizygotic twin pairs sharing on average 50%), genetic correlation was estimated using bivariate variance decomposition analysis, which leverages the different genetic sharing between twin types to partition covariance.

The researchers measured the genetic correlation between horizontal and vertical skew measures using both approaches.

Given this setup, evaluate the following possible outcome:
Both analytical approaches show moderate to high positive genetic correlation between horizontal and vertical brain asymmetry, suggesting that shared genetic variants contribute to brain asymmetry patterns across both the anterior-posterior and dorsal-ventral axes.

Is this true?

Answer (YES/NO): NO